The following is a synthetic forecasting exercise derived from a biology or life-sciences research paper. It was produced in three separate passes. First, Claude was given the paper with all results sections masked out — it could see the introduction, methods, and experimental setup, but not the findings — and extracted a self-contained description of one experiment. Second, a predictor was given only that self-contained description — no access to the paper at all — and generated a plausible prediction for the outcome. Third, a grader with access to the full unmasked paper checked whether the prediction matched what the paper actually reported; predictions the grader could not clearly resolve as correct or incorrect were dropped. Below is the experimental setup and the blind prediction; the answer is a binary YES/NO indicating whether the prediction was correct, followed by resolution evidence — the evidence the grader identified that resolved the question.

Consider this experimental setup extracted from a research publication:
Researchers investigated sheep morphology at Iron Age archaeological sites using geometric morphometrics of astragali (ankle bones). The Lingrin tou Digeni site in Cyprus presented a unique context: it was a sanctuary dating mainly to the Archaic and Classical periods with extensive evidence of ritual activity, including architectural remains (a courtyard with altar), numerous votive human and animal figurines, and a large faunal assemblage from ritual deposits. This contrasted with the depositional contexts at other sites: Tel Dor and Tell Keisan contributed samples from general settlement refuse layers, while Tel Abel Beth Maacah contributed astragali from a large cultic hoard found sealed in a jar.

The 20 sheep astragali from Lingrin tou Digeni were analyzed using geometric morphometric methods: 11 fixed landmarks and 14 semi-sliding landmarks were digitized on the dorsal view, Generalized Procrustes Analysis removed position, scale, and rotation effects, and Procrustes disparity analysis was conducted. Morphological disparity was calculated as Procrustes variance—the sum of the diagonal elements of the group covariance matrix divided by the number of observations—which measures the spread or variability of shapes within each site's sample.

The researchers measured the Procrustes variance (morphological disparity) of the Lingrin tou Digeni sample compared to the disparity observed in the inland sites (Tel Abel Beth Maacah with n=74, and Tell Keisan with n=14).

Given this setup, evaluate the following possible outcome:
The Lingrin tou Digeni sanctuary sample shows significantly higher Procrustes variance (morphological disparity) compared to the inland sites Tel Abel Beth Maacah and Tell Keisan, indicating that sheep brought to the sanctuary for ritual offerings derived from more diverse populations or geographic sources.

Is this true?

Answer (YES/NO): YES